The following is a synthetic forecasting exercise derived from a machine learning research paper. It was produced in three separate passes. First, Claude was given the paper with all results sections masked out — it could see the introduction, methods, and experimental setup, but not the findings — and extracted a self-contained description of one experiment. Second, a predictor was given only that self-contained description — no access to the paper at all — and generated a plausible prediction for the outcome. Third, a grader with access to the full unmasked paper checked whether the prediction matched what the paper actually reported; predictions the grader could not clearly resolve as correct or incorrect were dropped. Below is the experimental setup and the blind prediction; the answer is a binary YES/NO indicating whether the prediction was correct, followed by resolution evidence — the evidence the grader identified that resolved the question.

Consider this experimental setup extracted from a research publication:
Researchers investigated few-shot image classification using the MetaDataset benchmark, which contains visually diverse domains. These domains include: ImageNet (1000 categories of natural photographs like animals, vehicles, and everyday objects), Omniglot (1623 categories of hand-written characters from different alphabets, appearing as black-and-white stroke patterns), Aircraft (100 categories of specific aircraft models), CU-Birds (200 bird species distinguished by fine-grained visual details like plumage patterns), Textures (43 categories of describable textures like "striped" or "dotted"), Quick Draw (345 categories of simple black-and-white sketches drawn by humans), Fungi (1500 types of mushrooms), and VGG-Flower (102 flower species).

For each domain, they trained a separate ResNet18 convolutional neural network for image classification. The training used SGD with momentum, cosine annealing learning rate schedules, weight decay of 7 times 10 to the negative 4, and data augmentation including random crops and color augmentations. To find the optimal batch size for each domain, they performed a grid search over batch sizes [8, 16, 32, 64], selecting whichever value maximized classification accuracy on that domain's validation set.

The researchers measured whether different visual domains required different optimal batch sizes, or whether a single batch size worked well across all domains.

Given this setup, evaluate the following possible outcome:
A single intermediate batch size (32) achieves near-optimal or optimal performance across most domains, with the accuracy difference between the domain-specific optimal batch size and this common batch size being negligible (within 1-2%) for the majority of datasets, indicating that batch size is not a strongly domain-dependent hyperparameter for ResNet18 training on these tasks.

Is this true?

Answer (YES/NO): NO